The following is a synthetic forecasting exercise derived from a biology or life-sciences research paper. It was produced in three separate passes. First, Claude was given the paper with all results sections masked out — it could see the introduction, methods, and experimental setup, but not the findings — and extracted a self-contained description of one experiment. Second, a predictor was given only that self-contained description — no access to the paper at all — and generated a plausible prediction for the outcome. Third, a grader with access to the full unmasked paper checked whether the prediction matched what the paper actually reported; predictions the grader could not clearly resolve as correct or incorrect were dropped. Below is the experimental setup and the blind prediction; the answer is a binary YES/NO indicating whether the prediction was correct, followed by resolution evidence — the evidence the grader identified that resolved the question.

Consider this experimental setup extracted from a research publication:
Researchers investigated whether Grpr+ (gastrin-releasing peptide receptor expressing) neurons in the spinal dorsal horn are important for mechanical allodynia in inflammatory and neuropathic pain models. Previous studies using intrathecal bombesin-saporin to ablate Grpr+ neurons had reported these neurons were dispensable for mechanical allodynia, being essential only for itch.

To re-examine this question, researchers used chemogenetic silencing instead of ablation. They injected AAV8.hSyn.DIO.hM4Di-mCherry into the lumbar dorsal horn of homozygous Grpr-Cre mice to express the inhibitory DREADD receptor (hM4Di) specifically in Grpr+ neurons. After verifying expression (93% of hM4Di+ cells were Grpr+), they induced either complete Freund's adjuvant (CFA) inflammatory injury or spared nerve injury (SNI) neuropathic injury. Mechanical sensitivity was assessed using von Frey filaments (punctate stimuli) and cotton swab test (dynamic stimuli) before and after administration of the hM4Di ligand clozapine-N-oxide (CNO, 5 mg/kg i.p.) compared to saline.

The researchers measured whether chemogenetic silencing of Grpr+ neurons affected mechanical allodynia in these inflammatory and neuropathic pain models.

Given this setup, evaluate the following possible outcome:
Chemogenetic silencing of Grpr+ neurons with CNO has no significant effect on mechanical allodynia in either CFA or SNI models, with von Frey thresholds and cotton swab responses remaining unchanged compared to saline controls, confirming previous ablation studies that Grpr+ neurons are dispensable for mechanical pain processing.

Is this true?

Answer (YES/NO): NO